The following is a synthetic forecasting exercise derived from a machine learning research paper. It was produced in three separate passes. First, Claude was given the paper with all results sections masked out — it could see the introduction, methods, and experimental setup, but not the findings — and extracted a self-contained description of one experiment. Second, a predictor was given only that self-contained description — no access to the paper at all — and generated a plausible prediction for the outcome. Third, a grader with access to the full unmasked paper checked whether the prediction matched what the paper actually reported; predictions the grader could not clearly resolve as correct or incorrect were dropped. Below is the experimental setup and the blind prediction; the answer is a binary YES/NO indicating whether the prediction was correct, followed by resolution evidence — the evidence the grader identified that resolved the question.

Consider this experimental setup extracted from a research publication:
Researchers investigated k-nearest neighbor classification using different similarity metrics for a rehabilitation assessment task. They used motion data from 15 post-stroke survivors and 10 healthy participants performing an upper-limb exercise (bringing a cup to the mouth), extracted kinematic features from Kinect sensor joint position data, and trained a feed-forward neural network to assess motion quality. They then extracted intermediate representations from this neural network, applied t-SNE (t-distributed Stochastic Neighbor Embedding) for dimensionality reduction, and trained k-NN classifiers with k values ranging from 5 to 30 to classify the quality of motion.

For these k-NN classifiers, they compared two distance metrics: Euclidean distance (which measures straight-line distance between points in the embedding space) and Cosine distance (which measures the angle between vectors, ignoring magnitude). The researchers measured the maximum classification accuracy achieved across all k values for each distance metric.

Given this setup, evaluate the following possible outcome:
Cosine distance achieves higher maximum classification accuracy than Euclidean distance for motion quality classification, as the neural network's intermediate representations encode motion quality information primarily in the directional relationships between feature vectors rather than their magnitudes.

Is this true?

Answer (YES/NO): NO